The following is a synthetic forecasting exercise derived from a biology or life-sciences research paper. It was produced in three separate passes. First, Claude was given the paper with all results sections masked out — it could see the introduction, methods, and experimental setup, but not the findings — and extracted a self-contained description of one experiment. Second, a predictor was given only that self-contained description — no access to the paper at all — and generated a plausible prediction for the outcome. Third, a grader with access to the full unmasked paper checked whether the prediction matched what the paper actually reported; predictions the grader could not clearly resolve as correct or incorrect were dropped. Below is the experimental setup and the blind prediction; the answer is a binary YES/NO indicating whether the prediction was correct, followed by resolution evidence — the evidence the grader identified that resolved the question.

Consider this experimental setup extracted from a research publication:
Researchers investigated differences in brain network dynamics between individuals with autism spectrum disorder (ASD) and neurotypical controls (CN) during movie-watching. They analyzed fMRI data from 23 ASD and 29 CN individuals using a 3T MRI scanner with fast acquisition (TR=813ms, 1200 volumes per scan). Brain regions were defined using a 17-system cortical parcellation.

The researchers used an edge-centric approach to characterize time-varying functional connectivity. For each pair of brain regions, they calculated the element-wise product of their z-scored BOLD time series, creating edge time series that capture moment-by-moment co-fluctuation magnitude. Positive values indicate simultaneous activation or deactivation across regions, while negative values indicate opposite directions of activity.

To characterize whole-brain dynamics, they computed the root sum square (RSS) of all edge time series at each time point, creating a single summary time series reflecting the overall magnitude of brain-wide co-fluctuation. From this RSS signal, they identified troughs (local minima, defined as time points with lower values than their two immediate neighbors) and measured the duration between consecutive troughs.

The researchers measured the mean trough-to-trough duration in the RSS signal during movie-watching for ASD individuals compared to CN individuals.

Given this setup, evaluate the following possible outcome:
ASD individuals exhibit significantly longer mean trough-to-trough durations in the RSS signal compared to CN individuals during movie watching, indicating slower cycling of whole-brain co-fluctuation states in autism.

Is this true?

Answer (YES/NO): YES